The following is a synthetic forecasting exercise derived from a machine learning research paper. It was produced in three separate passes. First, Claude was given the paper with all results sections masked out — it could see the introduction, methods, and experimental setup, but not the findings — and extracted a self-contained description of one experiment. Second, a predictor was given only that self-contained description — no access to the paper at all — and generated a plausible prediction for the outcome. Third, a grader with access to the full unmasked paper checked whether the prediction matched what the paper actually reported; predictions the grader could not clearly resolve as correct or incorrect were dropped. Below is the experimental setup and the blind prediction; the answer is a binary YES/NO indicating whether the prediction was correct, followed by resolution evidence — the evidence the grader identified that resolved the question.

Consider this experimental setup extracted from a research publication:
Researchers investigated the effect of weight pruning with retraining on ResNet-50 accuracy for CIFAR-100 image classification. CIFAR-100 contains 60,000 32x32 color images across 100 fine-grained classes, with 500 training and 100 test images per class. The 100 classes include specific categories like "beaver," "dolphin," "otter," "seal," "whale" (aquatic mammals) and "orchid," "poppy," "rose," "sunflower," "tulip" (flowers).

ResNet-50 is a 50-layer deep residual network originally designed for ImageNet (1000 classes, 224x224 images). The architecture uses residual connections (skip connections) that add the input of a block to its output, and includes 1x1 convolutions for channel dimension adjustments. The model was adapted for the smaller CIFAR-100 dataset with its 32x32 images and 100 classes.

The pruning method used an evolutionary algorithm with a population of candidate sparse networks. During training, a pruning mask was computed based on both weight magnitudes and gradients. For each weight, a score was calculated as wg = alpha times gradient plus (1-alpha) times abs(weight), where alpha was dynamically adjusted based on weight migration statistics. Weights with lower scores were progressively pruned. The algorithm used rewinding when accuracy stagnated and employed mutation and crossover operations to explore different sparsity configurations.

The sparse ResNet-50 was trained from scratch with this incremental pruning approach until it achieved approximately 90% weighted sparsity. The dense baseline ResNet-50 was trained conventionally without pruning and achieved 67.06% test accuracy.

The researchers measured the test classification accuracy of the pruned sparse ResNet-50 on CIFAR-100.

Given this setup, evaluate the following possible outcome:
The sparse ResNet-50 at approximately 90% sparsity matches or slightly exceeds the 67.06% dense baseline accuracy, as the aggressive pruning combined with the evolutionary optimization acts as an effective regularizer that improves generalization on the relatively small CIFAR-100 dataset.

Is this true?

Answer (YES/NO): NO